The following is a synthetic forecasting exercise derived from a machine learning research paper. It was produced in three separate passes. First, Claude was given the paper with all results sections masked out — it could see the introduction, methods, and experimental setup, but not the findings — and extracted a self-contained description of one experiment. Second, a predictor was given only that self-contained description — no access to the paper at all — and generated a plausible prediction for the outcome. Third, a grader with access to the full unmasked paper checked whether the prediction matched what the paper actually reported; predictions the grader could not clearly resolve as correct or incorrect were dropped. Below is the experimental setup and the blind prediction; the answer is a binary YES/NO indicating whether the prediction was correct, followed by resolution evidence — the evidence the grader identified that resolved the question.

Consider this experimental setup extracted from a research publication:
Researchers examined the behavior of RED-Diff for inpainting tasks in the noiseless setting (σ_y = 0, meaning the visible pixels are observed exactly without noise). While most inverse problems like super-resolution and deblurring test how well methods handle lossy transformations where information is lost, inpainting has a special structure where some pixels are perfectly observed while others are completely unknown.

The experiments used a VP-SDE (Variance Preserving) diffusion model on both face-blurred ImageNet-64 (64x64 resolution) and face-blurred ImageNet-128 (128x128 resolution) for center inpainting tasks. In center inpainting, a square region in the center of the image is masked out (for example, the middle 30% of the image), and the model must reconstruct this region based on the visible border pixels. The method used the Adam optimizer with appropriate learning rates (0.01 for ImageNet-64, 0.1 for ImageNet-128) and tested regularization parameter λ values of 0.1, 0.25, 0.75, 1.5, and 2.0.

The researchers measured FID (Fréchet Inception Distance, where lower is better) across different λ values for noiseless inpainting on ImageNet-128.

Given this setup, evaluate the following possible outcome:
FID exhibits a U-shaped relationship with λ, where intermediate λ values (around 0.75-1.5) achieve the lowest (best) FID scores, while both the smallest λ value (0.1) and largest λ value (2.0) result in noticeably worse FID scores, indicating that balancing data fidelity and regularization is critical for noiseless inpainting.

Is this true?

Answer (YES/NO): NO